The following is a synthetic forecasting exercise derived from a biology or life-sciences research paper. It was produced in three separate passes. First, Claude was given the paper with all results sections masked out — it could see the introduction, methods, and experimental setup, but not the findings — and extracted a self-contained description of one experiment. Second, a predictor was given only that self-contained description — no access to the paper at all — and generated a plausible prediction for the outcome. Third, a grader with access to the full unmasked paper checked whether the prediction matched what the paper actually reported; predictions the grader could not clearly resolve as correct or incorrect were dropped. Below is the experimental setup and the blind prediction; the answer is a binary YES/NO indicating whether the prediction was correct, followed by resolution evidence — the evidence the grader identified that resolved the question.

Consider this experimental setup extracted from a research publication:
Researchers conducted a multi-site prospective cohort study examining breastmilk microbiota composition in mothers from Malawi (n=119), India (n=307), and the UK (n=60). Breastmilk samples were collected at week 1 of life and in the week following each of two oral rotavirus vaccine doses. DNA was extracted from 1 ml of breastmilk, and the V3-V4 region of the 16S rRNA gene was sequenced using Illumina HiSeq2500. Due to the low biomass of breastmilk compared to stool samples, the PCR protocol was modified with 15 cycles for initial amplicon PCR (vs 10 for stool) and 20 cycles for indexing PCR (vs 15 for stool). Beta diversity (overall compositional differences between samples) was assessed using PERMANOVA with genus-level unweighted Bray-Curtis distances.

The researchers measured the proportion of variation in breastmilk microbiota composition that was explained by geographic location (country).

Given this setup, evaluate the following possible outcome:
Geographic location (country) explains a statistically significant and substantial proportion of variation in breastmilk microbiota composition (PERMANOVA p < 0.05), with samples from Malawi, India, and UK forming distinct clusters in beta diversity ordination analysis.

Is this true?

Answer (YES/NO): NO